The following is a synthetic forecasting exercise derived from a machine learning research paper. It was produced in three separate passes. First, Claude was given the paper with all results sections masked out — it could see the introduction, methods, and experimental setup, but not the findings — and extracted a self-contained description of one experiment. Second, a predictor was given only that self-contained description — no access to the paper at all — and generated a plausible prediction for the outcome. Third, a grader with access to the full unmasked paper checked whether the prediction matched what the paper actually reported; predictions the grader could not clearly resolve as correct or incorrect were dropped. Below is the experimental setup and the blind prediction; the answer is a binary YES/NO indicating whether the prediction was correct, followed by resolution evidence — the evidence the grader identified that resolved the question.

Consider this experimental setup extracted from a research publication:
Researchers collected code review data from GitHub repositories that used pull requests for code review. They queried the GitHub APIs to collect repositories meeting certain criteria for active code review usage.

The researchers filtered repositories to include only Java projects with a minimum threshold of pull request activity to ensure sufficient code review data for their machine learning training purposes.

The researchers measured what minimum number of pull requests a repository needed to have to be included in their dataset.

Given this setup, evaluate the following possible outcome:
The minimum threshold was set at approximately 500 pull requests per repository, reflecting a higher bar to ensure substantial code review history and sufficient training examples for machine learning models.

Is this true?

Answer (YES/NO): NO